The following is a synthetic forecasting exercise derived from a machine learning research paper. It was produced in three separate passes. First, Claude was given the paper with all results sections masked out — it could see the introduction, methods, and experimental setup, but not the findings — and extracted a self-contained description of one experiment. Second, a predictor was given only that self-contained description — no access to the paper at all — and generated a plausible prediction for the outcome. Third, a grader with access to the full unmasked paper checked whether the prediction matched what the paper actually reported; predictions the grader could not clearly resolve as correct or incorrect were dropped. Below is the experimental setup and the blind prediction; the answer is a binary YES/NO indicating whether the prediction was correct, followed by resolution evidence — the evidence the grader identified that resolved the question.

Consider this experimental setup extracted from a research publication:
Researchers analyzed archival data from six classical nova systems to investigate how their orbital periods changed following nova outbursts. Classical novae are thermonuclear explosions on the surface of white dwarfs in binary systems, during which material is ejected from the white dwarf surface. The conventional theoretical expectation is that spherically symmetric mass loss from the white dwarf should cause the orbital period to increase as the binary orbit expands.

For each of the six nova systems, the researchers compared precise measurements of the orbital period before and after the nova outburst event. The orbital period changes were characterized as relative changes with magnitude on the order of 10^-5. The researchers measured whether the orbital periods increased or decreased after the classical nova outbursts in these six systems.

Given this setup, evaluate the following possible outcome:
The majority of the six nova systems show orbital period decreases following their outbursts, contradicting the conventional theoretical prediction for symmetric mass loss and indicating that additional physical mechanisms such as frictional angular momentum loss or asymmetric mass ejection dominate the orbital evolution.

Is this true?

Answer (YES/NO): YES